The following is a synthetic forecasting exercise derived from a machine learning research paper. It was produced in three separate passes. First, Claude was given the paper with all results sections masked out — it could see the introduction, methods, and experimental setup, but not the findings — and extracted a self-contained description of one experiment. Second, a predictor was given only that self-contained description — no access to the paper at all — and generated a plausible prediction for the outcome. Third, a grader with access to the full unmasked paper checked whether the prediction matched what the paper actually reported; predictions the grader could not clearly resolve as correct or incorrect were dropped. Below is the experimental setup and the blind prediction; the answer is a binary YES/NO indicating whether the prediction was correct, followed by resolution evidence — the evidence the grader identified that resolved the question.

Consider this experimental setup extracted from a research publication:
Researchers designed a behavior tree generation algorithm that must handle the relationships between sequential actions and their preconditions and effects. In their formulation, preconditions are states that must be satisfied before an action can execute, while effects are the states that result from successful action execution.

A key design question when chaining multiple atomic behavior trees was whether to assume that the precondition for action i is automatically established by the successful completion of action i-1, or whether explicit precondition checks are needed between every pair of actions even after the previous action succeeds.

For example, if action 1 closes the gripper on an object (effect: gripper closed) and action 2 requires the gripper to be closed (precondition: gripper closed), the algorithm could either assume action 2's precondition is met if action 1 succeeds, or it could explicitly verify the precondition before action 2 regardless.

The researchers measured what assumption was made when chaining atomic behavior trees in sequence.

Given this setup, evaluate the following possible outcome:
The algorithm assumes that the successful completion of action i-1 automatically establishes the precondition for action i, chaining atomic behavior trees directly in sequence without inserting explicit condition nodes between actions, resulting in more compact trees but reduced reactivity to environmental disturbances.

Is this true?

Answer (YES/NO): NO